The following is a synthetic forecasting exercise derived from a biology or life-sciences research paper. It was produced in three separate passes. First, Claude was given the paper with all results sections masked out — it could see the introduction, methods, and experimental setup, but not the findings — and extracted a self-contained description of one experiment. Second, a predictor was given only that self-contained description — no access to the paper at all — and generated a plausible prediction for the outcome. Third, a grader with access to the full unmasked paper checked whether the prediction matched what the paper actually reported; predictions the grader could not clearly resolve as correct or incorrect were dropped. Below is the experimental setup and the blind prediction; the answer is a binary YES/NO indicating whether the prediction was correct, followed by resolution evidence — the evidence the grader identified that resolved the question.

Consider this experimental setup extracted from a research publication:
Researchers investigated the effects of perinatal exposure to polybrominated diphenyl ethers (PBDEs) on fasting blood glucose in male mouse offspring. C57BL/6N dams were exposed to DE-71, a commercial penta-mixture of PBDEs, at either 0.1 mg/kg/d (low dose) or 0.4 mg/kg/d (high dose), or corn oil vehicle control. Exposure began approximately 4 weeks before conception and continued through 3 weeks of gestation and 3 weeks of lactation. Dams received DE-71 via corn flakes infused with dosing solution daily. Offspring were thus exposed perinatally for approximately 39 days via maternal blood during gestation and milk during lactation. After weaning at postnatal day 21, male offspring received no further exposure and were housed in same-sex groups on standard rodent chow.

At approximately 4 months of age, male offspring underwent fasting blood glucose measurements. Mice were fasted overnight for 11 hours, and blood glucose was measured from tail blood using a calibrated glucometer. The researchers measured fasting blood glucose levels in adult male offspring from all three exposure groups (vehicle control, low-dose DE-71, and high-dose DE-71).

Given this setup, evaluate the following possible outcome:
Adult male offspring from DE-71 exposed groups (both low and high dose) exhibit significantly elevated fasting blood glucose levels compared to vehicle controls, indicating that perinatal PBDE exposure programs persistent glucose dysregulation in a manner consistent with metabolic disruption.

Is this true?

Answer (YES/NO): NO